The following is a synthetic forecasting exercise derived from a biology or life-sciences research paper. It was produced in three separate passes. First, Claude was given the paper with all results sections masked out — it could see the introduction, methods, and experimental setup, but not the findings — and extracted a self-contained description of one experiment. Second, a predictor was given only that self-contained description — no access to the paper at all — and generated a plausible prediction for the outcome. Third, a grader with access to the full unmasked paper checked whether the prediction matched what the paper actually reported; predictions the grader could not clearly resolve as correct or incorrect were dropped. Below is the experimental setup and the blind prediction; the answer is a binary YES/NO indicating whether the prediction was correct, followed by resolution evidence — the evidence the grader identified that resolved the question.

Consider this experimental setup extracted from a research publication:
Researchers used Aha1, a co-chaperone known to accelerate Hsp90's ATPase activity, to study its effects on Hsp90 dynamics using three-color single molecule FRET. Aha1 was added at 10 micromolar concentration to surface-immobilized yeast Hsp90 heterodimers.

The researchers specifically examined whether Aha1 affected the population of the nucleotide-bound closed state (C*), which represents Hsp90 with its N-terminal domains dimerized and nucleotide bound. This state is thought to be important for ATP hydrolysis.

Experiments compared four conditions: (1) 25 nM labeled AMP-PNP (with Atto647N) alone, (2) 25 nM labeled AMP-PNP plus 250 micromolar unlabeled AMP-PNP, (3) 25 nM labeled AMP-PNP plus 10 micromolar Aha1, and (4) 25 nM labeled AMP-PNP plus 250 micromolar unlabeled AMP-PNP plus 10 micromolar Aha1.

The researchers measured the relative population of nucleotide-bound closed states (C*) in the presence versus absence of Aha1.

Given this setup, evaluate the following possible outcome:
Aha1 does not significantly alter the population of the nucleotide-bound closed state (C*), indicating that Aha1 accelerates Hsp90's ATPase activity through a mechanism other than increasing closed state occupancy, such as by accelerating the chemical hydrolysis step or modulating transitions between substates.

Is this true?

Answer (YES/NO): NO